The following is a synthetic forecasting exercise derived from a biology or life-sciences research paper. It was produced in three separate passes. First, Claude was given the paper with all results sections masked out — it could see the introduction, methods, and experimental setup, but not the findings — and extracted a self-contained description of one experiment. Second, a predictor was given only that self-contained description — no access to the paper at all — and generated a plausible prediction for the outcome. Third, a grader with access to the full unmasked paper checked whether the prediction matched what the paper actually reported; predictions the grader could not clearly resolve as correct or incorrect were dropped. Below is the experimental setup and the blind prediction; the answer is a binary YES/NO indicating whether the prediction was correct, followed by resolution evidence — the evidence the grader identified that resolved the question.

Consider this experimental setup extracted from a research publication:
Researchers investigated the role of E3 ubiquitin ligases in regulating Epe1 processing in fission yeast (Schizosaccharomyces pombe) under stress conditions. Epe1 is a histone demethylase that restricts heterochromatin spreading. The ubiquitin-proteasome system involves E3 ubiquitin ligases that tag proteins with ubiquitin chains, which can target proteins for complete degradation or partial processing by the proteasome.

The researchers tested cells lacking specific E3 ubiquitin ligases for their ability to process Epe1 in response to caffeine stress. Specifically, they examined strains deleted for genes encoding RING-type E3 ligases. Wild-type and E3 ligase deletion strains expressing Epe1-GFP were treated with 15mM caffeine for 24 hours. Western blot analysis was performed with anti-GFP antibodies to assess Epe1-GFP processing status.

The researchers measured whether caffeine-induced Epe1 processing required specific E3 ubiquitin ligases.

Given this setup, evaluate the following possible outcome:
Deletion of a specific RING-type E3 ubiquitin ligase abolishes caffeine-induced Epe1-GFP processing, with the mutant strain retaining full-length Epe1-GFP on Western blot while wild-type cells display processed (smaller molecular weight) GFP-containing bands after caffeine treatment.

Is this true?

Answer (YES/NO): NO